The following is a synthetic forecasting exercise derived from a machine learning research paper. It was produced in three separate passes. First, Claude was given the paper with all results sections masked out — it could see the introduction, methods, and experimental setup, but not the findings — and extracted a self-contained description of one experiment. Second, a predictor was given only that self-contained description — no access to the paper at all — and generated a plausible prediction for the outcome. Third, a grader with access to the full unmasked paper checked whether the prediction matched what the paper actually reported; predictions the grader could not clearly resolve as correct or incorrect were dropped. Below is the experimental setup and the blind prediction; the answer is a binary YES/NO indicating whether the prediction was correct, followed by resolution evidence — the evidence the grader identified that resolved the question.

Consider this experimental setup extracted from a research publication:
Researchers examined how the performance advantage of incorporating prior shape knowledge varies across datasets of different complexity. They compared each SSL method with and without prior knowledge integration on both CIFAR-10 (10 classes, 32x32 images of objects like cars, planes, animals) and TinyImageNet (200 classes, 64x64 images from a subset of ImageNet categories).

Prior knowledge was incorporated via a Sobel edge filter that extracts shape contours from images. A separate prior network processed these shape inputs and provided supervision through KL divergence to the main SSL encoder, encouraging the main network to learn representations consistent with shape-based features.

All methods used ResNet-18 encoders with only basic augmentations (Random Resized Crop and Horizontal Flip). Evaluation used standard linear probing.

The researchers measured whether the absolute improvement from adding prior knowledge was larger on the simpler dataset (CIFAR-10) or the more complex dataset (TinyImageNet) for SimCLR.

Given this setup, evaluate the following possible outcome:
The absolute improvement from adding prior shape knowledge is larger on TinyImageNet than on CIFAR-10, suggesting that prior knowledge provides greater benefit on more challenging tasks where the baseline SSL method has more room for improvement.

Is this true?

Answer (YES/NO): NO